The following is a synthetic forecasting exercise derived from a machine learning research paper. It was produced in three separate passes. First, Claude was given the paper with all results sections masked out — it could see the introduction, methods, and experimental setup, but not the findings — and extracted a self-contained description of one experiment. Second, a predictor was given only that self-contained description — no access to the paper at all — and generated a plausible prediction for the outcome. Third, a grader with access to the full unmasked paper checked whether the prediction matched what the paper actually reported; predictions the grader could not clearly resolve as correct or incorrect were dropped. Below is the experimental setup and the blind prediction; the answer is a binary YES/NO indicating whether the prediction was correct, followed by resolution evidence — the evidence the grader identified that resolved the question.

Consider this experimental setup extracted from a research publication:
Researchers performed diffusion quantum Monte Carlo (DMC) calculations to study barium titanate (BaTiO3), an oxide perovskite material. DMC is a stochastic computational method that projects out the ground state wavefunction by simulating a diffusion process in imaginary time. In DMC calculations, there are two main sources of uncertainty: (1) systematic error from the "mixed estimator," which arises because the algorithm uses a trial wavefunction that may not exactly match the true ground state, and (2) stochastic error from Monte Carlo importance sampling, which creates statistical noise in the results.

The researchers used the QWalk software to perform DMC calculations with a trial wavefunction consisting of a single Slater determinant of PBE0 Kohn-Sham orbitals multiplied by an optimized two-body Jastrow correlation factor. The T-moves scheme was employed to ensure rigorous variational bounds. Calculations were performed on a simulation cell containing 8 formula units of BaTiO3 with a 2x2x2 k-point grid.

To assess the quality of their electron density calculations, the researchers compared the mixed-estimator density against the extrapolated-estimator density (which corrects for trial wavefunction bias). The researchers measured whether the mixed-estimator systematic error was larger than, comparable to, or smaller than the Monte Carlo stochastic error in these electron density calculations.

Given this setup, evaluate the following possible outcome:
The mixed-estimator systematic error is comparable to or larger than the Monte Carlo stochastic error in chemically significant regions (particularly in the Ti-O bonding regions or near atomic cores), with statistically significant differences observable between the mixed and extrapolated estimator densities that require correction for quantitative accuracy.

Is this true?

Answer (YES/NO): NO